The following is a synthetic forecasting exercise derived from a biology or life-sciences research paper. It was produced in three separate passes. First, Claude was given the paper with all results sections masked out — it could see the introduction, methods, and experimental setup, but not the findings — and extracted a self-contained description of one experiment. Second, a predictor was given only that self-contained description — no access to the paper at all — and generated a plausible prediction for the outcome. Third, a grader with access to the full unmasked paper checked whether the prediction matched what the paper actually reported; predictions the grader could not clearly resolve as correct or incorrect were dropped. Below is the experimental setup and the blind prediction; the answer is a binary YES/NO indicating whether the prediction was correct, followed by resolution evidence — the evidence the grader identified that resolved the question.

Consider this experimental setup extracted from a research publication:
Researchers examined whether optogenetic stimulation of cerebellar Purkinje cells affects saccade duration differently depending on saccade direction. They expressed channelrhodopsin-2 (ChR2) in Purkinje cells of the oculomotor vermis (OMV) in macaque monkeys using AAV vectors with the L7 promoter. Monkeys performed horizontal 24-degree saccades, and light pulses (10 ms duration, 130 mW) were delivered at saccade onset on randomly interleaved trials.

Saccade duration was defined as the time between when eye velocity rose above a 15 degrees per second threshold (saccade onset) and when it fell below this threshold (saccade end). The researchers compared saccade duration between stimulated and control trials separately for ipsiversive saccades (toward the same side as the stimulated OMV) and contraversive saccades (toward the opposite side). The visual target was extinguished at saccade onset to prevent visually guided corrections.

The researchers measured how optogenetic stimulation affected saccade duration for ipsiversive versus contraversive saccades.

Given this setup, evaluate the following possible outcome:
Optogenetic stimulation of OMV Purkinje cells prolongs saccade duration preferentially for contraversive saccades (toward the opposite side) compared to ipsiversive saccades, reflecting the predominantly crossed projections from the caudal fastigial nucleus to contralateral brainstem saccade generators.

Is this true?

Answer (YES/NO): NO